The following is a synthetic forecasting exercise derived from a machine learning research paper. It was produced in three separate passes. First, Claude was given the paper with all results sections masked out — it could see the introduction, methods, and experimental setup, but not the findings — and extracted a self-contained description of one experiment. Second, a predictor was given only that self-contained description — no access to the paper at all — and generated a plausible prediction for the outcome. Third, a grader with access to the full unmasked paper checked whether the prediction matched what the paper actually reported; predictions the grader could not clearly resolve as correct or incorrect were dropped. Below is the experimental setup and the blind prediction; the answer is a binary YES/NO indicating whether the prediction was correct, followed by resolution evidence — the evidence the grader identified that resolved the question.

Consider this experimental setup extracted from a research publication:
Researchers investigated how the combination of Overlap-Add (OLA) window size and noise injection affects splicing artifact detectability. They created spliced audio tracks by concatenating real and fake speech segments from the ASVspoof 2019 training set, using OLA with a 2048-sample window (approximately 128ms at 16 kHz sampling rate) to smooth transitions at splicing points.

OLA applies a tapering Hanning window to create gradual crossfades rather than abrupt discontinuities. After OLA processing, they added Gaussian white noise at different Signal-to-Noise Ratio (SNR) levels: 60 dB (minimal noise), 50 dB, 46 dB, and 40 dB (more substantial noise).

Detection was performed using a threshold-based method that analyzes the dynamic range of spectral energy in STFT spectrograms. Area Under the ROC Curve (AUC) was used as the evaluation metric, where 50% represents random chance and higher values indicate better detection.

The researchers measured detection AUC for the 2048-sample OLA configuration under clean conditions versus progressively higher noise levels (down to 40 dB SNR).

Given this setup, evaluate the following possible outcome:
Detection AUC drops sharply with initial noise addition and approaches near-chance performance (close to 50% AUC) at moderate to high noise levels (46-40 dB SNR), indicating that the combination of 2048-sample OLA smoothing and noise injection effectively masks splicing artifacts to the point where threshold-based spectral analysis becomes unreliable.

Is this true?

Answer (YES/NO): NO